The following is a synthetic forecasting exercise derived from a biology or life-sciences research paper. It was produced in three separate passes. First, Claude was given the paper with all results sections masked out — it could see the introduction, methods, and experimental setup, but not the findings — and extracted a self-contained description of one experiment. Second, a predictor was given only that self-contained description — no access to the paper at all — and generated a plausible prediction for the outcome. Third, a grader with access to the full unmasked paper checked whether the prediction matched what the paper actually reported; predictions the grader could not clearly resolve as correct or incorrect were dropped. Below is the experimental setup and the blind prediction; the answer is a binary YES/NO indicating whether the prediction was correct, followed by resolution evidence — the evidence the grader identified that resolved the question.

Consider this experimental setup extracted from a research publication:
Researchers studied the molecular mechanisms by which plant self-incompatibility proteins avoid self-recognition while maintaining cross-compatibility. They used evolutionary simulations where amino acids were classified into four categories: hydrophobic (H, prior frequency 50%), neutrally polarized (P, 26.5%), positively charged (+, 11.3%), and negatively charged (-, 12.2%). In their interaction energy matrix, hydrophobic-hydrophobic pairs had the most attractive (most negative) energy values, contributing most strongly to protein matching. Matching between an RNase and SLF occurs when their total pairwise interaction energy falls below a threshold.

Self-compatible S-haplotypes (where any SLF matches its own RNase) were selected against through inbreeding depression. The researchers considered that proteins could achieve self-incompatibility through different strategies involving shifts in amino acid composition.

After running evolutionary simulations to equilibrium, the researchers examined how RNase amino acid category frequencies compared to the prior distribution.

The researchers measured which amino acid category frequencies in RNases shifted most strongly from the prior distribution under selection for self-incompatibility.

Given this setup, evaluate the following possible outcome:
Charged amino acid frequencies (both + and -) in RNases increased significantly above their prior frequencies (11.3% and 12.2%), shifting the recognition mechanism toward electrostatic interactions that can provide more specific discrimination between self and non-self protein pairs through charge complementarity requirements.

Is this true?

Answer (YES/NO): YES